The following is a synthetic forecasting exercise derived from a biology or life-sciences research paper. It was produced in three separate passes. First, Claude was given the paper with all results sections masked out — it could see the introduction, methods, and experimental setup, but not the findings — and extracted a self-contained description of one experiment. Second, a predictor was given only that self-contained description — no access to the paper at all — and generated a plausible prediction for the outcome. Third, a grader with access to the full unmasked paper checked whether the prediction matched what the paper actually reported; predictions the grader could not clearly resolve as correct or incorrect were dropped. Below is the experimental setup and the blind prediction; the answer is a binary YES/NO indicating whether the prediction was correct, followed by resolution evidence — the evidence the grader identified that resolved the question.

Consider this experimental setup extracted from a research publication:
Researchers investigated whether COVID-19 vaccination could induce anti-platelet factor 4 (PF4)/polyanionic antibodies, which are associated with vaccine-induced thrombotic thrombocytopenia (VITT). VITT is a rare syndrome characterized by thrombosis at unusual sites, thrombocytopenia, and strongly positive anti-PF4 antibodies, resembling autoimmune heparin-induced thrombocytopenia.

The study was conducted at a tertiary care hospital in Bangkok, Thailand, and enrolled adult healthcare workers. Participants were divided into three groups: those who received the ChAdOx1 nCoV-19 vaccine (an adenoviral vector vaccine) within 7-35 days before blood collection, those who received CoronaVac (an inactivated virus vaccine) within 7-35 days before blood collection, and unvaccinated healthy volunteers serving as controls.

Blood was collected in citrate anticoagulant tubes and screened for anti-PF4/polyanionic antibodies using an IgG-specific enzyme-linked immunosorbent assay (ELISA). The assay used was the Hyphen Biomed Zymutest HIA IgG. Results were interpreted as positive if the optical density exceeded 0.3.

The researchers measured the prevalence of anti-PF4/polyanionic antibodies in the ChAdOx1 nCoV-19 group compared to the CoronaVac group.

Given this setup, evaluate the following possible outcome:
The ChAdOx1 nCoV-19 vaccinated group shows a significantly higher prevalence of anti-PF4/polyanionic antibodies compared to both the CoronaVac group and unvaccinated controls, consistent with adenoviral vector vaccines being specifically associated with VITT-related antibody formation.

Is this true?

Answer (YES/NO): NO